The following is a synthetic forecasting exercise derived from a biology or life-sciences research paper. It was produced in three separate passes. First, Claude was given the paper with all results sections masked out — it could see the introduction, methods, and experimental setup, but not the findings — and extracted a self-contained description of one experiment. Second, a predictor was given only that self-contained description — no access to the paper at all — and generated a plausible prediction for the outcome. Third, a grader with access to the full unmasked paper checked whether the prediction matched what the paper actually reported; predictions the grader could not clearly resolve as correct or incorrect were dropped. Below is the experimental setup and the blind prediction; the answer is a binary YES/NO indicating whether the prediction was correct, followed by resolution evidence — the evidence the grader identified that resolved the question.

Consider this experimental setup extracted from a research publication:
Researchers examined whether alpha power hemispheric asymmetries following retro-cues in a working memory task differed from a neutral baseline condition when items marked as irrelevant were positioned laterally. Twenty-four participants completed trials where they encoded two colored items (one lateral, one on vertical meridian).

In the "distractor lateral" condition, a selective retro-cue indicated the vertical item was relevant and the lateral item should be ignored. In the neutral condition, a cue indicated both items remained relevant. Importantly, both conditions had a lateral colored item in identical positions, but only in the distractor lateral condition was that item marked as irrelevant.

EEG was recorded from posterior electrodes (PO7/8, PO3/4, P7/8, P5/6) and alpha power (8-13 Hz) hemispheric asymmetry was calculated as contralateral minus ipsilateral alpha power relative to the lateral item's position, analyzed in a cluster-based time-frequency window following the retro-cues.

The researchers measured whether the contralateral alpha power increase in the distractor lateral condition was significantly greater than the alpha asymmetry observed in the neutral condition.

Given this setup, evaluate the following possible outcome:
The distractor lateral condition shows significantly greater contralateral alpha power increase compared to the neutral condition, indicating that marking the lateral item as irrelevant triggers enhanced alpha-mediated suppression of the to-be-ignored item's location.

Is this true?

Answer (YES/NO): YES